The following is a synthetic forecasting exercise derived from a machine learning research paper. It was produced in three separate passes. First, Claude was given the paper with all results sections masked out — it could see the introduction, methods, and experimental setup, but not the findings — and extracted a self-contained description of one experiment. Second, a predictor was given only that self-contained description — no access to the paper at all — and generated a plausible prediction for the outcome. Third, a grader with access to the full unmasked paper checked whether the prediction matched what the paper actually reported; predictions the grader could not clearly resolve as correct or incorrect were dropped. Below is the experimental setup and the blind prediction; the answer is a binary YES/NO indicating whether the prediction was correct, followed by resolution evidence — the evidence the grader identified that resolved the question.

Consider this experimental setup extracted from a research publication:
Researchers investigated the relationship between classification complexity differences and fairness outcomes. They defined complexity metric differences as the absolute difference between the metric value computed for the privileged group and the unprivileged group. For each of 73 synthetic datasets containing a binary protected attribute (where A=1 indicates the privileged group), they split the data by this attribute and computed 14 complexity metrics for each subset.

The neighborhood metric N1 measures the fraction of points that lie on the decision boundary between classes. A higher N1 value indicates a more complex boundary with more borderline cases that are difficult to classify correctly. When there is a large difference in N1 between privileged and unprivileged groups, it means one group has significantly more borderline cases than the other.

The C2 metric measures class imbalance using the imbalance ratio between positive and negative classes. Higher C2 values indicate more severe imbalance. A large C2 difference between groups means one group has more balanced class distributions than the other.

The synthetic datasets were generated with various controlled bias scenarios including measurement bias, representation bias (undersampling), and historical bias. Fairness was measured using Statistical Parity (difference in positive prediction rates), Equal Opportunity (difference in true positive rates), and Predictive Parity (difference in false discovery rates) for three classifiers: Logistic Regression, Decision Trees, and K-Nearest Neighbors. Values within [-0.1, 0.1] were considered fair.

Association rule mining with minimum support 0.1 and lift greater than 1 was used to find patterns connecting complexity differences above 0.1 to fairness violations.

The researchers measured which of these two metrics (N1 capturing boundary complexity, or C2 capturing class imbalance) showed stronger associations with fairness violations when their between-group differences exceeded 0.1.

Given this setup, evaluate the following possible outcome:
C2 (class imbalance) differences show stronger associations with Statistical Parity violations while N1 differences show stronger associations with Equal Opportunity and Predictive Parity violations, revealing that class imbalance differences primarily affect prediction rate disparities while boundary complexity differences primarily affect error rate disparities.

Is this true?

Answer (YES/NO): NO